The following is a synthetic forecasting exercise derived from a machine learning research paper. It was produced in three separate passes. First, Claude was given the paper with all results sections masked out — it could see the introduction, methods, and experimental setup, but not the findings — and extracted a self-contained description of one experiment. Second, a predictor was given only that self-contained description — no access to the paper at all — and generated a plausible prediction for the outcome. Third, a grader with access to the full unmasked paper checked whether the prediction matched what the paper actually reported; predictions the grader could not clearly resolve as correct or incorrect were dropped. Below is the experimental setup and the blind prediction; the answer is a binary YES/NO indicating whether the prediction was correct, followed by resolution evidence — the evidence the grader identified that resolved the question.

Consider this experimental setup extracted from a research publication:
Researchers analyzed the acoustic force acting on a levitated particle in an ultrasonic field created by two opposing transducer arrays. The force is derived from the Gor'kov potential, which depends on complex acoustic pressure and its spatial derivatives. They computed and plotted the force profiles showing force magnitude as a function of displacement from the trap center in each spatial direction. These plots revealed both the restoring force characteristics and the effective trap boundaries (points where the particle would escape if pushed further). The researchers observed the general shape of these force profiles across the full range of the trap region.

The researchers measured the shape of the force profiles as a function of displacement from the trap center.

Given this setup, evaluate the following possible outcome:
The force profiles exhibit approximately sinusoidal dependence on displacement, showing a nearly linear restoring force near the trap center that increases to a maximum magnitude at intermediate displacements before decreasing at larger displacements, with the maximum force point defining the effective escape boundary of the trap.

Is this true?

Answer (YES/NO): YES